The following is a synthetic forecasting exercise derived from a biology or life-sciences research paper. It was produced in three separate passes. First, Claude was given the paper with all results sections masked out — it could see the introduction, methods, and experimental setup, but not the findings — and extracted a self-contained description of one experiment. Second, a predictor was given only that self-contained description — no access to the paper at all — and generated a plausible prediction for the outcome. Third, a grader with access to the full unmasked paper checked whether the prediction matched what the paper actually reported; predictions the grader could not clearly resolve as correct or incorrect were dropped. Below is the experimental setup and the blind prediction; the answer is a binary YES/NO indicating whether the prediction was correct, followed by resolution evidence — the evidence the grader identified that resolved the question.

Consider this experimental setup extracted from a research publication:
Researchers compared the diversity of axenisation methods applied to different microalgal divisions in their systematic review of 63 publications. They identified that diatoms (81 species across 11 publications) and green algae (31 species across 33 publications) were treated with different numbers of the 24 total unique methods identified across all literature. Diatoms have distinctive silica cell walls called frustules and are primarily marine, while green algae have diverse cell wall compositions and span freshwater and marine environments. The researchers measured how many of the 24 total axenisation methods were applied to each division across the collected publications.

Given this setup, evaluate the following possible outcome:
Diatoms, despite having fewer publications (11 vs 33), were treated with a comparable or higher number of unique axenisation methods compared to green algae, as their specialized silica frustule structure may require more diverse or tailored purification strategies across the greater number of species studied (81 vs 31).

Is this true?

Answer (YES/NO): NO